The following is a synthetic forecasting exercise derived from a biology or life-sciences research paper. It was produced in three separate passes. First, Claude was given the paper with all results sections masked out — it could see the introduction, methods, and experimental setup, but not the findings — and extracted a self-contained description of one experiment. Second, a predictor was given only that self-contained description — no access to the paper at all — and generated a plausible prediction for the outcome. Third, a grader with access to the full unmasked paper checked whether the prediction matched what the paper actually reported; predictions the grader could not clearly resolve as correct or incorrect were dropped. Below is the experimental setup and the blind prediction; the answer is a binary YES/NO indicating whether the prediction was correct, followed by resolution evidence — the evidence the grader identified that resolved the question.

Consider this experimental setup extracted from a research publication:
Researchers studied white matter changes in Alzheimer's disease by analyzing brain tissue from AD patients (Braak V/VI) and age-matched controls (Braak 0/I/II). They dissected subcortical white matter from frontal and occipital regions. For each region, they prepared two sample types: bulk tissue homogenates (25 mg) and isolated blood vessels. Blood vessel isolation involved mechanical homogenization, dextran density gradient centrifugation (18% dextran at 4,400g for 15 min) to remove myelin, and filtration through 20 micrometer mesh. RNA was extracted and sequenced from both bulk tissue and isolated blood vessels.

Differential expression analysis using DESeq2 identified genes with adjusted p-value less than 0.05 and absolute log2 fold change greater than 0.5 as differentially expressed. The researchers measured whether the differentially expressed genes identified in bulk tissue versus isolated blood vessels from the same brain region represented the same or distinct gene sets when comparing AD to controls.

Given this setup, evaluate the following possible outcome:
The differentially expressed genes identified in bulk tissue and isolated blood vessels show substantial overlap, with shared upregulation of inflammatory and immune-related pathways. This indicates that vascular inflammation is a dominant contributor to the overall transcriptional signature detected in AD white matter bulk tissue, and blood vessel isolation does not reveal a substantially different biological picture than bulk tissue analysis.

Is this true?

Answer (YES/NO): NO